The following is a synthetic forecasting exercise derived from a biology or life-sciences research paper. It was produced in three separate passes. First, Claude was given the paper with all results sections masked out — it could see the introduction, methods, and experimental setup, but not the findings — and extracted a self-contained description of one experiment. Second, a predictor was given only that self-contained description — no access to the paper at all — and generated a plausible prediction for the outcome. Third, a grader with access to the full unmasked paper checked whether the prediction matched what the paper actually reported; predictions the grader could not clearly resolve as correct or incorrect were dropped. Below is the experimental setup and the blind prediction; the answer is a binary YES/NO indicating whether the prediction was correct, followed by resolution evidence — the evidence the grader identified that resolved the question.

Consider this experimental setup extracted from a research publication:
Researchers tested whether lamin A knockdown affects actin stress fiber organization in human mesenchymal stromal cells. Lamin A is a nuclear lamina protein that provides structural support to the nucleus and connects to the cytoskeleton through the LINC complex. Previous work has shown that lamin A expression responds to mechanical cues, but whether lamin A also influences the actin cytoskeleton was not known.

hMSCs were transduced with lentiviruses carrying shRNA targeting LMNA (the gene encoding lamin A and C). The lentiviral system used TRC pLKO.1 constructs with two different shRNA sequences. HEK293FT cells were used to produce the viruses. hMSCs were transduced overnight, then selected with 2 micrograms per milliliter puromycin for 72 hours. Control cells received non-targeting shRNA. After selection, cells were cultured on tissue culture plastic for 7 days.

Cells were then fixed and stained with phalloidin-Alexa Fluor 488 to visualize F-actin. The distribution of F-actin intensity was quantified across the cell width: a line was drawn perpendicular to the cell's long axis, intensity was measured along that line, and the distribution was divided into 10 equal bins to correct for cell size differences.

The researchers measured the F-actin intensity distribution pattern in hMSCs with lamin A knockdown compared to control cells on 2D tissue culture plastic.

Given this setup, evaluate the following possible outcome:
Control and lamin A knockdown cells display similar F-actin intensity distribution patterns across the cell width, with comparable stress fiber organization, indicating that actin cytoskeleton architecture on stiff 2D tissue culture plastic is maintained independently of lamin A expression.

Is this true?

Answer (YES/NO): NO